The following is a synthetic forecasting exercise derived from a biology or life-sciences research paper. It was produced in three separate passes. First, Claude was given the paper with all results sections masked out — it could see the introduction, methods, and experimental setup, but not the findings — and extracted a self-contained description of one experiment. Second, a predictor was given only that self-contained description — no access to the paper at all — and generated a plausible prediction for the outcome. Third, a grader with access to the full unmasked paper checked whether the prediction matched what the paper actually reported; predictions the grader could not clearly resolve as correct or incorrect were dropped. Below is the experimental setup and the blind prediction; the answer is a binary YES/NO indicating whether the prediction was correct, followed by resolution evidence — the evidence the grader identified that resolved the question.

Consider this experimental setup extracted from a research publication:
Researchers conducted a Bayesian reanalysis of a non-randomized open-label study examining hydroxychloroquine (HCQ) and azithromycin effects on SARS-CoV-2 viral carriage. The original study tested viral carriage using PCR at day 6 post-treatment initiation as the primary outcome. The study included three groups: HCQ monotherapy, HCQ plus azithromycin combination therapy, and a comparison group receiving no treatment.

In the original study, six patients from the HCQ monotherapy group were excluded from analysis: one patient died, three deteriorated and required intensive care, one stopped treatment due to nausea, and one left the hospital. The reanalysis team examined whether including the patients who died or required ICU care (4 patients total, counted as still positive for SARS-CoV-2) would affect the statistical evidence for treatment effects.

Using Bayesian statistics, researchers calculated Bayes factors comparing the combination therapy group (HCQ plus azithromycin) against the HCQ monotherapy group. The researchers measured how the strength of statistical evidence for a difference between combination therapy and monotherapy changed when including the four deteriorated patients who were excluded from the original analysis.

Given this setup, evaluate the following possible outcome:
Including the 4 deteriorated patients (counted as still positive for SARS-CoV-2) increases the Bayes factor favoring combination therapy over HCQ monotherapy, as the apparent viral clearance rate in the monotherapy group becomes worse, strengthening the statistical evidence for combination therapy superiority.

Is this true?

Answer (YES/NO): YES